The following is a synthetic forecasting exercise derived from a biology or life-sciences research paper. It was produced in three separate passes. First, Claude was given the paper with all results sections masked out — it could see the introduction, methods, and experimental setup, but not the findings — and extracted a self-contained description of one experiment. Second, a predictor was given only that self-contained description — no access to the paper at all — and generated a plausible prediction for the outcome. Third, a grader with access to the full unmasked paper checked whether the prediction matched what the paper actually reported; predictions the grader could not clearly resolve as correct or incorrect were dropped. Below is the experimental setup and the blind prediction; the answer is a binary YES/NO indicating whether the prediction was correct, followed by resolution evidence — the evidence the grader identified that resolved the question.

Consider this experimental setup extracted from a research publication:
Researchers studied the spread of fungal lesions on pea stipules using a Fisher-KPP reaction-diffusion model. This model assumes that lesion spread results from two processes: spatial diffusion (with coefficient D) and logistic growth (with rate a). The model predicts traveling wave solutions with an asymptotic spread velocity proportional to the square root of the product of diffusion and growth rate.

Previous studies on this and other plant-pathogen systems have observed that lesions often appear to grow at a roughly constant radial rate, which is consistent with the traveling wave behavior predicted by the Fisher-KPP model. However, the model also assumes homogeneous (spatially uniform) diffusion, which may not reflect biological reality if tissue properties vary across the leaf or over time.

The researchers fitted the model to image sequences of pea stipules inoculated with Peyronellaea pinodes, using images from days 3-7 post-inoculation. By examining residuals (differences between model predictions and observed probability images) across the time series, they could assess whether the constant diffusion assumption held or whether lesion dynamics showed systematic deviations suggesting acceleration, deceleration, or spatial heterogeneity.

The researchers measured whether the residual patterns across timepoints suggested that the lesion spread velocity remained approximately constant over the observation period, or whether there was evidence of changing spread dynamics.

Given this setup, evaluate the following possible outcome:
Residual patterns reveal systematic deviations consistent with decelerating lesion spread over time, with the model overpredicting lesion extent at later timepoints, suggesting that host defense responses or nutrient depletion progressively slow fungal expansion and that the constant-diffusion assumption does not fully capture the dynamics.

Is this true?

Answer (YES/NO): NO